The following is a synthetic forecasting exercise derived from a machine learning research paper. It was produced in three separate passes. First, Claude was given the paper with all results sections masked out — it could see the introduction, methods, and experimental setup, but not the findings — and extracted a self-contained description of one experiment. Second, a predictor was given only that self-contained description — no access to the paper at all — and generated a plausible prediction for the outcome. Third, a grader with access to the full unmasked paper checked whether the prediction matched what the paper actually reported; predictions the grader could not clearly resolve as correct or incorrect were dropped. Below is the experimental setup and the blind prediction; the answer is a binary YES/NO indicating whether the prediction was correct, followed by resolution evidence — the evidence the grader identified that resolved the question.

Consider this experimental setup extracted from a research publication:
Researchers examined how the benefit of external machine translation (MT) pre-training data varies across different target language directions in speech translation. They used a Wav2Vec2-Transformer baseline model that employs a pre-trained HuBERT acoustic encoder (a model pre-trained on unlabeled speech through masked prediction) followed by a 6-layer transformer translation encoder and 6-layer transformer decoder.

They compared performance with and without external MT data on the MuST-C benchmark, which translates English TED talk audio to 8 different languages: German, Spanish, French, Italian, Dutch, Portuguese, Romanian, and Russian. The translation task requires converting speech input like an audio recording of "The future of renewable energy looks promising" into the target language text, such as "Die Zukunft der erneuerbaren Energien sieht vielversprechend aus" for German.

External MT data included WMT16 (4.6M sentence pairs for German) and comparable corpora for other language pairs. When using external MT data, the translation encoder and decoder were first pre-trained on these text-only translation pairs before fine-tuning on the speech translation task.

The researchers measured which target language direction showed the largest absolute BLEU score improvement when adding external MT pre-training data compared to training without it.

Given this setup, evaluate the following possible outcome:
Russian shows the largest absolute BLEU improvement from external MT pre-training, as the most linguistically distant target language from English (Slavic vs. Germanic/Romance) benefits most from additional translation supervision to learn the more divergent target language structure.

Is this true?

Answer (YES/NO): NO